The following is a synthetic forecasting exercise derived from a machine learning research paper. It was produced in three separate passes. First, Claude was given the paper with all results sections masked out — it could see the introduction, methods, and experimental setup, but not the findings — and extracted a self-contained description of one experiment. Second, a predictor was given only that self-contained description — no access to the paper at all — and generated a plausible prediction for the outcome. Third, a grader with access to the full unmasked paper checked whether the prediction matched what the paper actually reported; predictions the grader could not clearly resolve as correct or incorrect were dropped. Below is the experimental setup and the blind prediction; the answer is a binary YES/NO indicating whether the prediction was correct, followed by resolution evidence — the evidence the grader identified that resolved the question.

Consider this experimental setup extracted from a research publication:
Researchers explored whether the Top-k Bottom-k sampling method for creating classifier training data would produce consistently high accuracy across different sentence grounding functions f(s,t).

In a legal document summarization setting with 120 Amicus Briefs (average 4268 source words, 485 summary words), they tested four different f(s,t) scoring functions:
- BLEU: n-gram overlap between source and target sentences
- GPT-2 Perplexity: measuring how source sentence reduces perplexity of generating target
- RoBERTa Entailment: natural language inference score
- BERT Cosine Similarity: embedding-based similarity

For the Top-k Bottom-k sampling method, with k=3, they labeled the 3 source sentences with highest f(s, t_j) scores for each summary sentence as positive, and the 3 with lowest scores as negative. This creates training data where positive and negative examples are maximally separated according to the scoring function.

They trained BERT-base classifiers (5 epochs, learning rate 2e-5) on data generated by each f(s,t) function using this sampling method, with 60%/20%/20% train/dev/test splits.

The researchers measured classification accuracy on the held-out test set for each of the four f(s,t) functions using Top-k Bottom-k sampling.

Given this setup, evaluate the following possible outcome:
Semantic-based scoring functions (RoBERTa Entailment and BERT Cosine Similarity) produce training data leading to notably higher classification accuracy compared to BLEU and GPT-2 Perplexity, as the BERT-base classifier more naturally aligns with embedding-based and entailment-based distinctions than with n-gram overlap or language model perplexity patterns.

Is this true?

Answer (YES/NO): NO